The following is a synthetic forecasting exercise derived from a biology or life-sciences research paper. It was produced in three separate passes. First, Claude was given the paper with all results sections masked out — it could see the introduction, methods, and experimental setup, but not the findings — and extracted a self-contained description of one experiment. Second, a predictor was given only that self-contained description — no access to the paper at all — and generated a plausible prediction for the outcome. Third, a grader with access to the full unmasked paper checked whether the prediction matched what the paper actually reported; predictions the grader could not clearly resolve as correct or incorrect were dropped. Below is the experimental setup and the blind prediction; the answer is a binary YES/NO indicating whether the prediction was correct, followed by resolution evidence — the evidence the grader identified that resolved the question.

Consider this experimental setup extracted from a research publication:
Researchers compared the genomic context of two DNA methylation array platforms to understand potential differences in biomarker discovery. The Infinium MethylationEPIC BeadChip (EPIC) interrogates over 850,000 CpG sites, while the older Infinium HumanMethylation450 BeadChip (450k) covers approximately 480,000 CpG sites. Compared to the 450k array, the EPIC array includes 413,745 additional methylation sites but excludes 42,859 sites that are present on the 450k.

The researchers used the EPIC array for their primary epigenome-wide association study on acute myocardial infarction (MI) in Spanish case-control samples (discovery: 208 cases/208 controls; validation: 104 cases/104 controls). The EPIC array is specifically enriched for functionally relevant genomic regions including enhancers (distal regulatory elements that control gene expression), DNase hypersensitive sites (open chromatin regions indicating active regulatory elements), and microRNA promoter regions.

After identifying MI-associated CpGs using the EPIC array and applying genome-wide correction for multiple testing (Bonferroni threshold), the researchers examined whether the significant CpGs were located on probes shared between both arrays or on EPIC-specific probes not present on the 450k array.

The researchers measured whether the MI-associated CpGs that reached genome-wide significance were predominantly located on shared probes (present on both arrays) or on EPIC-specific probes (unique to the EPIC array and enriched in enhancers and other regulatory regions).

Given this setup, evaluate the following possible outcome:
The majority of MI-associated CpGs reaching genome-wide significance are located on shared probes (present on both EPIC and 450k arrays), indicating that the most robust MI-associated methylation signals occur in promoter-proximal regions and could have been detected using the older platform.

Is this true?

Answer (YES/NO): NO